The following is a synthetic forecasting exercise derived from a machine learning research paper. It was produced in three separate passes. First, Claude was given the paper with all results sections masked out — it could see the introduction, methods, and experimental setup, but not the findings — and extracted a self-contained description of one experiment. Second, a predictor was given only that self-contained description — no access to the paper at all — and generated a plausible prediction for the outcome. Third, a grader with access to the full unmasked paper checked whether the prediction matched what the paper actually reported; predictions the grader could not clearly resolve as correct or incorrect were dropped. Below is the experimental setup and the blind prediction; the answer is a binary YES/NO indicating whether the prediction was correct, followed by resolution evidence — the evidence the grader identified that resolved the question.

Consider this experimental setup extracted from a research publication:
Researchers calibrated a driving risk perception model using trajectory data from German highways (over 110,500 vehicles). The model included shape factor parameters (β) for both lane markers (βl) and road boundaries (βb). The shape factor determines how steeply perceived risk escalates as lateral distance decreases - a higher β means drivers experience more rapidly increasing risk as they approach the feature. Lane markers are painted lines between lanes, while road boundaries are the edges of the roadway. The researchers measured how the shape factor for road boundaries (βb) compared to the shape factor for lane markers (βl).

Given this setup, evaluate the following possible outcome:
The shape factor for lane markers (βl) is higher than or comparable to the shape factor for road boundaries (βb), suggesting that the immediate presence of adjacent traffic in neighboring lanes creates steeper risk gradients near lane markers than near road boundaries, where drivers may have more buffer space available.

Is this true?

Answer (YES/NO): NO